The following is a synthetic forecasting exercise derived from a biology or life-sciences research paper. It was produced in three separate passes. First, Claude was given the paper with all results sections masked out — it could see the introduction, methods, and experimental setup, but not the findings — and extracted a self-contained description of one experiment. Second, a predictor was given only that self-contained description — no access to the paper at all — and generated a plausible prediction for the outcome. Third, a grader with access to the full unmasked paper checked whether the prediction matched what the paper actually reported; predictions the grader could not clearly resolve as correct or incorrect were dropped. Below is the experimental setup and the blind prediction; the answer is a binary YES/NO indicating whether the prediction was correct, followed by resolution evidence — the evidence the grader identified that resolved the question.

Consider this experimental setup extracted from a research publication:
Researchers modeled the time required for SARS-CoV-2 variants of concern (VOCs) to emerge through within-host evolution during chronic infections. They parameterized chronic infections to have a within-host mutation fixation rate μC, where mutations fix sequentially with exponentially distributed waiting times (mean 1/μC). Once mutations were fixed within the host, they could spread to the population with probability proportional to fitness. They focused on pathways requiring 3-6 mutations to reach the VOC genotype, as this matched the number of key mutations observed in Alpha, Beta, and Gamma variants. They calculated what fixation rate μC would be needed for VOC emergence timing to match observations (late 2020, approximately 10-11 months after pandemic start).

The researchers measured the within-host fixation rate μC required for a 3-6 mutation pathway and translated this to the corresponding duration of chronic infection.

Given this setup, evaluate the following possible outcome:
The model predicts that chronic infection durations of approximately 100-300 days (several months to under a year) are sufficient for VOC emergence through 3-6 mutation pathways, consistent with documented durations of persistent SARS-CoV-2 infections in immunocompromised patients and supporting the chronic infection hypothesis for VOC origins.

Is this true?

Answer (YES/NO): NO